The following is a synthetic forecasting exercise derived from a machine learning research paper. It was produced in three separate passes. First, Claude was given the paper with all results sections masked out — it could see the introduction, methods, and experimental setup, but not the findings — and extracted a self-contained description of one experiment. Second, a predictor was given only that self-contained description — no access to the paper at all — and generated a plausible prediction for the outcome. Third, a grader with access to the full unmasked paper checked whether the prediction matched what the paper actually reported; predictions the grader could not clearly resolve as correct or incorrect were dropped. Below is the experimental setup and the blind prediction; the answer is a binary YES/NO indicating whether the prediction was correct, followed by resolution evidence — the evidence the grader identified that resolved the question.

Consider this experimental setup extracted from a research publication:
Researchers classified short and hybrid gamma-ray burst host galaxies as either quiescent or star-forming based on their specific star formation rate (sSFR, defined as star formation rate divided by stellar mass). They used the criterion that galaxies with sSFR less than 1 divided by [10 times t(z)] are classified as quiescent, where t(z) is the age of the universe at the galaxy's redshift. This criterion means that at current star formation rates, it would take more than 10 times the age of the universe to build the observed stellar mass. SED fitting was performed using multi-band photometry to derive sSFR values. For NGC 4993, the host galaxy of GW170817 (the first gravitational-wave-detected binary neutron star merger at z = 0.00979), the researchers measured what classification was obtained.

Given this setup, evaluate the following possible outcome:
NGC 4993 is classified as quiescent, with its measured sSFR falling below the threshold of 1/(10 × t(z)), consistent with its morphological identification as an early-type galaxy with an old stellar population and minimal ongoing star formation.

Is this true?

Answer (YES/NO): YES